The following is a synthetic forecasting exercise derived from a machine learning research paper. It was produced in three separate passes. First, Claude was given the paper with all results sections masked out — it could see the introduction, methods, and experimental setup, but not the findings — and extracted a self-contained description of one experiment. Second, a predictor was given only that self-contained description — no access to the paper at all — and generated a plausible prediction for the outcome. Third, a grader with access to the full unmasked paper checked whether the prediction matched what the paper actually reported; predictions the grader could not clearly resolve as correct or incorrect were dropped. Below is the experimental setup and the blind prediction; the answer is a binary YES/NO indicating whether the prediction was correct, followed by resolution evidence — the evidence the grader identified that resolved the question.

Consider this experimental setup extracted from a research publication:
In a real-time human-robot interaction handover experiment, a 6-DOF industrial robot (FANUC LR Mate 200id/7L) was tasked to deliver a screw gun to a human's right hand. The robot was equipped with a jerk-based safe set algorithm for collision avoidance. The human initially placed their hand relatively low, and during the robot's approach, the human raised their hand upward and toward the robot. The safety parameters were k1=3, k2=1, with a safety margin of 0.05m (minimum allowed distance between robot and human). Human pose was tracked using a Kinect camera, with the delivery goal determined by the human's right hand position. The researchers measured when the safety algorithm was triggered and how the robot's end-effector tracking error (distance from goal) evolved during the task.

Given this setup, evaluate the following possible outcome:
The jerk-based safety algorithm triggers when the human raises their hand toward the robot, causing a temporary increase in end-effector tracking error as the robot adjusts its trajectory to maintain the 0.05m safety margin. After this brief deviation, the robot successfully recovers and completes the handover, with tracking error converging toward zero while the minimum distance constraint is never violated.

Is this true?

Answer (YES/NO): YES